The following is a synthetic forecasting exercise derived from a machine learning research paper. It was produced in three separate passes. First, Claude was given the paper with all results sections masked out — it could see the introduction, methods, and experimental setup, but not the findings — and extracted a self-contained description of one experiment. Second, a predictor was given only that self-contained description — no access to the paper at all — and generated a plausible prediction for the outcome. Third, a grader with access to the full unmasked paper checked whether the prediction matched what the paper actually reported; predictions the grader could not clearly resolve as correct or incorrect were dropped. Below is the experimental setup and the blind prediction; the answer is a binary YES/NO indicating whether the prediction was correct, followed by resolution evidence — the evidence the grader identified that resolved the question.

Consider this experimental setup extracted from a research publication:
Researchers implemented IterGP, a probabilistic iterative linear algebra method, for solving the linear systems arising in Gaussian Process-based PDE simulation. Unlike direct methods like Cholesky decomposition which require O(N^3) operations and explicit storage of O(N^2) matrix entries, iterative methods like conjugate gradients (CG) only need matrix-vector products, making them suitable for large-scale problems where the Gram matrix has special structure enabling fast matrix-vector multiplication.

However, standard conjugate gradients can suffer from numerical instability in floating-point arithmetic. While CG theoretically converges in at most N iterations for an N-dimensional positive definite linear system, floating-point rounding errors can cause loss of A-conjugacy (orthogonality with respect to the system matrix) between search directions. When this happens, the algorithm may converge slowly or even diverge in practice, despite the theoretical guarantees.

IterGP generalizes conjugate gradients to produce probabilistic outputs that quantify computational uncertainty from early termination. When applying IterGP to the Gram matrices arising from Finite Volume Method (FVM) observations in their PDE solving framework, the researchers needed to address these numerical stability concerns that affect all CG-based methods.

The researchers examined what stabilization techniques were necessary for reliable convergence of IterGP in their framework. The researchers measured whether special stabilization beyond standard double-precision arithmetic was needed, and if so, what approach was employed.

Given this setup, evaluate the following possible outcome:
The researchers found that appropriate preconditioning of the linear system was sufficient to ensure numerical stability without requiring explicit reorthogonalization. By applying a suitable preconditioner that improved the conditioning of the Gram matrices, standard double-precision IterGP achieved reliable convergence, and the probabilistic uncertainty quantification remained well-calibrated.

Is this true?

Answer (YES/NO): NO